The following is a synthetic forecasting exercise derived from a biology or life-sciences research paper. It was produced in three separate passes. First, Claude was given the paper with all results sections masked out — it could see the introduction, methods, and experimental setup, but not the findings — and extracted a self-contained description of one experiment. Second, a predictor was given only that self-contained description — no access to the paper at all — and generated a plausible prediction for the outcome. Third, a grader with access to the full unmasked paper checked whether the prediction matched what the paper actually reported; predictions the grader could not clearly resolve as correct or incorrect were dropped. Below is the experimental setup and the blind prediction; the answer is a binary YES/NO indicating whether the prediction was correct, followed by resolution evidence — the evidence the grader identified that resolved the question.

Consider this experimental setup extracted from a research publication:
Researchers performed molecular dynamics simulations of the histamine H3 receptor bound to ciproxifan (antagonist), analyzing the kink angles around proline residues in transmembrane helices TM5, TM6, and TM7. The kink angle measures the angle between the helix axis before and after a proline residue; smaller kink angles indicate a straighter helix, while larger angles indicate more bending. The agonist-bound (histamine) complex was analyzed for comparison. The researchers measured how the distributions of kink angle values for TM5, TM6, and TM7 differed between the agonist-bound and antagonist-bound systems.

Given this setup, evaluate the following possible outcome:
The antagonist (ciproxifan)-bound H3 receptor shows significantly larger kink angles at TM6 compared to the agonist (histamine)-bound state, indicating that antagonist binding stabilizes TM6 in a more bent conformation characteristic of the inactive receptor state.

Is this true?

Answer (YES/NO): NO